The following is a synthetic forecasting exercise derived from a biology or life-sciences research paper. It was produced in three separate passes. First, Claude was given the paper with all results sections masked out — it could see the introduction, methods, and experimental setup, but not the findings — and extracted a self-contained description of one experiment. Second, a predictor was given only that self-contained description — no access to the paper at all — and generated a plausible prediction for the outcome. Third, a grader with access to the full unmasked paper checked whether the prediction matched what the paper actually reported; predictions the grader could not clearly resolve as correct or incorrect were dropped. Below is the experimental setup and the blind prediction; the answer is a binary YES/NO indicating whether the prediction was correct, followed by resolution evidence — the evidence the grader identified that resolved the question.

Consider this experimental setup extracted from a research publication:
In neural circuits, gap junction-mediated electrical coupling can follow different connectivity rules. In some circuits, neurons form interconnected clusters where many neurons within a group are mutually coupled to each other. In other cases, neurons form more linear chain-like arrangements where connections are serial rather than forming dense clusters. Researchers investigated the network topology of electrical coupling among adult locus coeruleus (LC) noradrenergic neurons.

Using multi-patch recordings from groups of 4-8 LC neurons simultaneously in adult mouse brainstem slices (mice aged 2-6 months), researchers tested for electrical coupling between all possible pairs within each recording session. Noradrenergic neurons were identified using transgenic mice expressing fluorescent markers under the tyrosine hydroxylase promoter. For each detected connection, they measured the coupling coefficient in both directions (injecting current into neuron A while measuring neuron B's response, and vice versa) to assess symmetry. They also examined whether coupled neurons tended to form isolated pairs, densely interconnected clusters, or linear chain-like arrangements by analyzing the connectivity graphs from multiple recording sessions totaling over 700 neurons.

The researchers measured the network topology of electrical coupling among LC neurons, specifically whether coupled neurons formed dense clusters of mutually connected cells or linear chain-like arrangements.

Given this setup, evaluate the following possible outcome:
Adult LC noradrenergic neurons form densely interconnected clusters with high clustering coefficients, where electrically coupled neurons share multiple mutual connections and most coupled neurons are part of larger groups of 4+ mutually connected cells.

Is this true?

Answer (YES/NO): NO